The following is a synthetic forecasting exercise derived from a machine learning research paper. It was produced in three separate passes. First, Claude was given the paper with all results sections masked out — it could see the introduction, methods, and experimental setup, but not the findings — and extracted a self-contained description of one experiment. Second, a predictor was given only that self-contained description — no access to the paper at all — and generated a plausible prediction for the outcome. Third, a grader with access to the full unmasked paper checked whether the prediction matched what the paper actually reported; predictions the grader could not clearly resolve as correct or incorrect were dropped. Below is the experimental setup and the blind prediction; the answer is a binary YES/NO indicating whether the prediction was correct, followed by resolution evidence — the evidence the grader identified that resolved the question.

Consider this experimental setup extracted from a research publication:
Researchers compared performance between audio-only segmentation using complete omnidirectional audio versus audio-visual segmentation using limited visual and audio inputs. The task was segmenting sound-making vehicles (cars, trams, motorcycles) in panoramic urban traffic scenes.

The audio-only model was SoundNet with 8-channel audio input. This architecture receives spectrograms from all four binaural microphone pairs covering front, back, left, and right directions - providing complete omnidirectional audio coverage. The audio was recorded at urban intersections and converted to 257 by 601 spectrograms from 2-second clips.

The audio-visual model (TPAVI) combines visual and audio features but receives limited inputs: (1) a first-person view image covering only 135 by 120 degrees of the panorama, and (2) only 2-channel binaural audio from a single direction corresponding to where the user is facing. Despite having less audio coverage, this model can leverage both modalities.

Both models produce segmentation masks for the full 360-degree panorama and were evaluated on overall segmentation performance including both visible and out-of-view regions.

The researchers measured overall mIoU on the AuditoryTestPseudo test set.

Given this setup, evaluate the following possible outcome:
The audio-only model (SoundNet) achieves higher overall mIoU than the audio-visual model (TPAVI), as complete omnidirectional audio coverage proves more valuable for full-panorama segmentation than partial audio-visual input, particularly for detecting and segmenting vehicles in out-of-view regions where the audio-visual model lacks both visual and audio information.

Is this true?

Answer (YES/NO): NO